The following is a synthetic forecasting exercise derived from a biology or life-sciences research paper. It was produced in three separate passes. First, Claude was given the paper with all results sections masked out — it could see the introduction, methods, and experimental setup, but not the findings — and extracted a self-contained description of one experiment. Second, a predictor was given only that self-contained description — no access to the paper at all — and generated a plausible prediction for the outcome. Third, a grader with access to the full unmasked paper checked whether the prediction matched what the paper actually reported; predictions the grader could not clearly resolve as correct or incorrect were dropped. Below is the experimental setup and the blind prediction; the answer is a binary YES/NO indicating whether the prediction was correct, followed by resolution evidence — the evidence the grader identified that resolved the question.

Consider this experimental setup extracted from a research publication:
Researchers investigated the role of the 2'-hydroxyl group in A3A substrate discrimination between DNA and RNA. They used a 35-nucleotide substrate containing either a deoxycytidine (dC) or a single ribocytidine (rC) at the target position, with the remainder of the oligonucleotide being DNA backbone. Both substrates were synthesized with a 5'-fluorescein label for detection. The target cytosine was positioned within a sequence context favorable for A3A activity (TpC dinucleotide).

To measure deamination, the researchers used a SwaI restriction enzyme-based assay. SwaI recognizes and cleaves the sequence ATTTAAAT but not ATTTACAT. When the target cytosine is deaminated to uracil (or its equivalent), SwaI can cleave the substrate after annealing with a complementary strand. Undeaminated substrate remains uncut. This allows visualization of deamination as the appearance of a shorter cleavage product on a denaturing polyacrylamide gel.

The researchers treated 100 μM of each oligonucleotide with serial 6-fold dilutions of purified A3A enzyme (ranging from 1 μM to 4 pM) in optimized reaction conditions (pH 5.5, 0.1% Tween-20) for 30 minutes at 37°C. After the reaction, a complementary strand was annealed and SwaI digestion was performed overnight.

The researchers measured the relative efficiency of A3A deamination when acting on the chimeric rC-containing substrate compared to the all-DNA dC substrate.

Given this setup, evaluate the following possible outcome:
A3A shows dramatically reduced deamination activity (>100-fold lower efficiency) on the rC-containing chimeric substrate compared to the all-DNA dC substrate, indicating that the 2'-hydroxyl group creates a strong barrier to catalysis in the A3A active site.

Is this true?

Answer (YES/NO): YES